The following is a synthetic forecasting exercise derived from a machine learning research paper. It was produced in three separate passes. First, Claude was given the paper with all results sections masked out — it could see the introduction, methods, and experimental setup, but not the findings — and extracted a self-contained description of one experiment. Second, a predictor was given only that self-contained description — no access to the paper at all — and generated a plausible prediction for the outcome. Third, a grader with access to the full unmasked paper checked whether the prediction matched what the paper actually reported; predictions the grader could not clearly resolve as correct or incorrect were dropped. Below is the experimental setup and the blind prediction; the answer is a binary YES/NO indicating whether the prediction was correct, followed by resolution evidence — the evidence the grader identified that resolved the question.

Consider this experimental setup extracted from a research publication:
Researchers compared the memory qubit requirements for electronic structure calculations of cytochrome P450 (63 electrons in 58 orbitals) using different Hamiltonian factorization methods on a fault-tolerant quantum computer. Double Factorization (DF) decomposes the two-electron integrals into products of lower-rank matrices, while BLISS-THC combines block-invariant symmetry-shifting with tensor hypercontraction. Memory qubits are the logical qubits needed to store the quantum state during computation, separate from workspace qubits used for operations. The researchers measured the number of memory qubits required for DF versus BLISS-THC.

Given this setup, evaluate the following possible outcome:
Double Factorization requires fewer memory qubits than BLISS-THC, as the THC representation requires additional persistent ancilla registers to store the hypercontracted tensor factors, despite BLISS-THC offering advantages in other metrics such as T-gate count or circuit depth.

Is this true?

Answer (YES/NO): NO